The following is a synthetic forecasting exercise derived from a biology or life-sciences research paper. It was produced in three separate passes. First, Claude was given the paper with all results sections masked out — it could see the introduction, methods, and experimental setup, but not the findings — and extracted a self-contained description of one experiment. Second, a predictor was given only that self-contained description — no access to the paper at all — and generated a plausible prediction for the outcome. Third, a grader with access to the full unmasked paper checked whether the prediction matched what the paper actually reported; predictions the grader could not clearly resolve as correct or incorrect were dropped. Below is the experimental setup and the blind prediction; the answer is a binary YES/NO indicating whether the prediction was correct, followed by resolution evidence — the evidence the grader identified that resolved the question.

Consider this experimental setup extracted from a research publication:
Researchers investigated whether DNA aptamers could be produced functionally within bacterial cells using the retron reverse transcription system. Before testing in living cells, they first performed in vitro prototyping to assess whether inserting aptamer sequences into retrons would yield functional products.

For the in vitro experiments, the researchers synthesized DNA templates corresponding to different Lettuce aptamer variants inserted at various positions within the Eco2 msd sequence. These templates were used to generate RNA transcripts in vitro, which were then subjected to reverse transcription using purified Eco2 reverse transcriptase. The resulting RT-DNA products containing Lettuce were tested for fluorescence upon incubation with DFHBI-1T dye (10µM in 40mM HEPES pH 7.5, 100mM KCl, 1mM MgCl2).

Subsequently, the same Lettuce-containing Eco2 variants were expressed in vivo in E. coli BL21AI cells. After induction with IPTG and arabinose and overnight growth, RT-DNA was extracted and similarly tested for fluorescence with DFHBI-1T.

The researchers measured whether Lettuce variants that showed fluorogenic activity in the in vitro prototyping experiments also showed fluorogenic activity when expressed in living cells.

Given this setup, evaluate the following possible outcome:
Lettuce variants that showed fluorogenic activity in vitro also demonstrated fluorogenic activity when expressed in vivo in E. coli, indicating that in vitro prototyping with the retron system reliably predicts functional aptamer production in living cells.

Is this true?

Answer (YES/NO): YES